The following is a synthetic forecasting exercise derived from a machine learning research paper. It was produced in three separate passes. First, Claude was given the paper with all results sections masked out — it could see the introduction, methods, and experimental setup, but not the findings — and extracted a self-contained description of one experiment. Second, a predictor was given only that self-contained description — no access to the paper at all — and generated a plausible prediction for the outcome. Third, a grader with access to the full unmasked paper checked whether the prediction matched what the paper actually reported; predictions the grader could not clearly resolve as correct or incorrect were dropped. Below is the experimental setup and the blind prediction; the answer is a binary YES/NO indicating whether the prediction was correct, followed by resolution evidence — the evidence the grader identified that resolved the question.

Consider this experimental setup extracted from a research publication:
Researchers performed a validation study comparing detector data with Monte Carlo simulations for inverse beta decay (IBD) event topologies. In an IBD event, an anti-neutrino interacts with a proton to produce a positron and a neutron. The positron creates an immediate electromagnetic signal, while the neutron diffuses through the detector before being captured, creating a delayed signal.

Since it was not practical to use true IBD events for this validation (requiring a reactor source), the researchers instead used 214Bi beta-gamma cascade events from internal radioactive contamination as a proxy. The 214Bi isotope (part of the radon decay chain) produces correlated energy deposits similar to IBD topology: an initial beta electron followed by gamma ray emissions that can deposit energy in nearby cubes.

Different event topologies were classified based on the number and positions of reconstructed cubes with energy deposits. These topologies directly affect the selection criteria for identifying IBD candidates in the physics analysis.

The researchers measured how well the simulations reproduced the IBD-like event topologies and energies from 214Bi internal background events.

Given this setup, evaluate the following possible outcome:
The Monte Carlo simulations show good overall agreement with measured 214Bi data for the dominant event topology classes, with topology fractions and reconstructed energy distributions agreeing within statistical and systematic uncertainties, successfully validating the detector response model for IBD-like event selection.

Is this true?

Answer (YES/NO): YES